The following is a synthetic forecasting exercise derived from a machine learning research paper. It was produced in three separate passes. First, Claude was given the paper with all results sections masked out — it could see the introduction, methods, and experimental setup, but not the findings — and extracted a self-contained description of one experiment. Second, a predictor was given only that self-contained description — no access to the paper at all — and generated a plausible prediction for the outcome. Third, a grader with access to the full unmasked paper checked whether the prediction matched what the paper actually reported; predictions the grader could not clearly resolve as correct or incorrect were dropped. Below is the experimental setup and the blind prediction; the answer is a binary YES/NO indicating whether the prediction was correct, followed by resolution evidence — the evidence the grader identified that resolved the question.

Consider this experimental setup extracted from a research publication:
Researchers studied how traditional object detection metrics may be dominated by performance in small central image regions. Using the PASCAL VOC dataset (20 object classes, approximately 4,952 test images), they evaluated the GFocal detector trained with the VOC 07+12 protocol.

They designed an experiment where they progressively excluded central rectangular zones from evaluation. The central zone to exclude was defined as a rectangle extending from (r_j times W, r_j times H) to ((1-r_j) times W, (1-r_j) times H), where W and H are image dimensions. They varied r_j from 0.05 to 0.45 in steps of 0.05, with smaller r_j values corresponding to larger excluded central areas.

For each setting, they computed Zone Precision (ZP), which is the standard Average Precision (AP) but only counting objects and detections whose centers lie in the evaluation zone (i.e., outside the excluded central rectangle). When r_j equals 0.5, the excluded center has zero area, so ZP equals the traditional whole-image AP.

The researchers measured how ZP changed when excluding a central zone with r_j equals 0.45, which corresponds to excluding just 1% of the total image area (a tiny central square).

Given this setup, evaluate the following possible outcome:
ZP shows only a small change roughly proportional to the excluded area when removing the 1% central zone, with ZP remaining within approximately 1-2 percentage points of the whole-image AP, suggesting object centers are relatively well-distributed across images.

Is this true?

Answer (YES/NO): NO